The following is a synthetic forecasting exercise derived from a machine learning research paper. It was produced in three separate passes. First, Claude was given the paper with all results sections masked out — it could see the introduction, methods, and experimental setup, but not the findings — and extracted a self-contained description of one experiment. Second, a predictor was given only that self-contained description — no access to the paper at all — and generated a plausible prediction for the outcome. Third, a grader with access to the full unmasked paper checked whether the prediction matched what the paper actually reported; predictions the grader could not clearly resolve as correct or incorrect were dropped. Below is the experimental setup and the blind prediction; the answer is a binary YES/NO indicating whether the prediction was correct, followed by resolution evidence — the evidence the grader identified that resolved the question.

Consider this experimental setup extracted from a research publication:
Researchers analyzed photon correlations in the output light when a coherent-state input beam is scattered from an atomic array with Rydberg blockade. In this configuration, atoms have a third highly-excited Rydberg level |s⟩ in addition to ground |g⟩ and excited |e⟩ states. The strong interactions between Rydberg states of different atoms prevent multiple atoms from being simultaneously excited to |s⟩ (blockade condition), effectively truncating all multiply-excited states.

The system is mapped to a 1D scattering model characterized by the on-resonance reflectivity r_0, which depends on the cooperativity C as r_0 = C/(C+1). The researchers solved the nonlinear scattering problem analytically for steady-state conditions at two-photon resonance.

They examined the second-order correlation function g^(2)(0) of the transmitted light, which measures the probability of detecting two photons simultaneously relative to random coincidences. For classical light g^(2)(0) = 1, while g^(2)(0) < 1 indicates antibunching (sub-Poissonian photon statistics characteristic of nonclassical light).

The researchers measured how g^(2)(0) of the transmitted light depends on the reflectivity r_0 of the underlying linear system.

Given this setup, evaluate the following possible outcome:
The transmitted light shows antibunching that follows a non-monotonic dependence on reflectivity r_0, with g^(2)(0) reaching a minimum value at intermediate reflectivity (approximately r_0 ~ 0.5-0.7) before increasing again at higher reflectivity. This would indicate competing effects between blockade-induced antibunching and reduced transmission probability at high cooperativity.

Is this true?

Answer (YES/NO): NO